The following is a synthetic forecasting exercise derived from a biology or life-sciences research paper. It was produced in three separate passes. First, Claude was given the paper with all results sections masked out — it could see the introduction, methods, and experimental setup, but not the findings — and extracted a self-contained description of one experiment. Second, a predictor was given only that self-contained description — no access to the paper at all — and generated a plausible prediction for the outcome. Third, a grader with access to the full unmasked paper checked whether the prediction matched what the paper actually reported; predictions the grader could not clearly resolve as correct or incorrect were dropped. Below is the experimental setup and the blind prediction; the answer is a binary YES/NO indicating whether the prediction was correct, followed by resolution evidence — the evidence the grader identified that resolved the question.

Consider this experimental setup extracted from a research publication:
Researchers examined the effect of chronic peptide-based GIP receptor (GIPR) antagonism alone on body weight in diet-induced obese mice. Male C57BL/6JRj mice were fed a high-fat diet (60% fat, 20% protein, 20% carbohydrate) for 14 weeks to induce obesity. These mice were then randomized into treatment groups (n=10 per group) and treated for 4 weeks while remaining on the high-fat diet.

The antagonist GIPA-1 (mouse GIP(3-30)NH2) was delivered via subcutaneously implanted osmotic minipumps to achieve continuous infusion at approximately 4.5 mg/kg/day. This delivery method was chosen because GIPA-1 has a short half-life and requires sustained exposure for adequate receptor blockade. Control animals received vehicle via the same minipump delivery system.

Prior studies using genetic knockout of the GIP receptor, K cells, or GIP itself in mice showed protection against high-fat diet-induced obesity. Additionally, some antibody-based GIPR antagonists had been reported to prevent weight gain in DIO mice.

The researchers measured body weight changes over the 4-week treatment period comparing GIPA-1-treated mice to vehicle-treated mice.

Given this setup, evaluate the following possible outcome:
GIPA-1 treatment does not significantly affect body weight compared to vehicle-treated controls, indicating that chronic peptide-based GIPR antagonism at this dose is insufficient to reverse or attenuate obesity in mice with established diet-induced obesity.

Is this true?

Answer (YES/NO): YES